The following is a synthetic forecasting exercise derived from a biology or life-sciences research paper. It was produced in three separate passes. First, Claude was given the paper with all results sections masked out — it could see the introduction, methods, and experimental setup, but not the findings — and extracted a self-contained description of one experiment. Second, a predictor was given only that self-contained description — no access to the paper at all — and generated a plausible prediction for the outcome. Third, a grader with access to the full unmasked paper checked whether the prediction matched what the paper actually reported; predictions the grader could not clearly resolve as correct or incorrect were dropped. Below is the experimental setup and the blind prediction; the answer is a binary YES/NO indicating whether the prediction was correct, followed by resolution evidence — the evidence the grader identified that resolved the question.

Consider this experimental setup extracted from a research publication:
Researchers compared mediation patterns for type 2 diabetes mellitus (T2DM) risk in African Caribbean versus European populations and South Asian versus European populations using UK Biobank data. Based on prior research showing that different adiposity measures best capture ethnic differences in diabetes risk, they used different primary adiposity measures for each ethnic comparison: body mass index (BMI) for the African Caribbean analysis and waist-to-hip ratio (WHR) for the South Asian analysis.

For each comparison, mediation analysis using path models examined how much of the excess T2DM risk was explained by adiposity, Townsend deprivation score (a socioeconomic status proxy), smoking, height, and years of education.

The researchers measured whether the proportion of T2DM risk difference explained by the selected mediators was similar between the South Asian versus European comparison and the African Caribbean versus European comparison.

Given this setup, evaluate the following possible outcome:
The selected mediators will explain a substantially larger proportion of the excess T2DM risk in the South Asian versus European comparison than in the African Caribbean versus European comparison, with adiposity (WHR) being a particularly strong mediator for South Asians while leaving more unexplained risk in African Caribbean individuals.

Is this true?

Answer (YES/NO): NO